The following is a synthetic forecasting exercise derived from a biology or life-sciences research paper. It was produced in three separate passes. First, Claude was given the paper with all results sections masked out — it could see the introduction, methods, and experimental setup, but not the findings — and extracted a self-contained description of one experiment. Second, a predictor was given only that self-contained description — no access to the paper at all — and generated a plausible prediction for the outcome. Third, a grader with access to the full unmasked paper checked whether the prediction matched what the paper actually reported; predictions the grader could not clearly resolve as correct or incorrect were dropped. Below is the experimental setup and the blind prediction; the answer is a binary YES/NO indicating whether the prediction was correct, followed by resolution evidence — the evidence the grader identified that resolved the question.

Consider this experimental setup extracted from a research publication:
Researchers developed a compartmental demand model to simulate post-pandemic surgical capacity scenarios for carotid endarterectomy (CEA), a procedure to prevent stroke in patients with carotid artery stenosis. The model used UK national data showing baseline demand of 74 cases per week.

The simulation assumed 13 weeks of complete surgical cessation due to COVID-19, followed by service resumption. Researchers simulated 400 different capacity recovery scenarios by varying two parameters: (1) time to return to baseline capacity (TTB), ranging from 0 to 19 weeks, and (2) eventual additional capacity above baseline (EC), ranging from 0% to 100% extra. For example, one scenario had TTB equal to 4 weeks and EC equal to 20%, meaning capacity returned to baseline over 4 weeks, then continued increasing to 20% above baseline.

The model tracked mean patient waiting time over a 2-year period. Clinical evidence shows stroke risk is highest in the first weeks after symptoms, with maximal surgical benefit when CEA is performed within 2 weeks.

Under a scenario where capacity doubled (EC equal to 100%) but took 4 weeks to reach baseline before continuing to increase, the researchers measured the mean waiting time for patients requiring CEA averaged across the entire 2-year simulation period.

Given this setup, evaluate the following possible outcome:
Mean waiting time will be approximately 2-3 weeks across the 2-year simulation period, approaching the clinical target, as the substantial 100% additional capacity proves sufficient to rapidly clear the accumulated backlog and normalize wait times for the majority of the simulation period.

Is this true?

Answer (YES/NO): YES